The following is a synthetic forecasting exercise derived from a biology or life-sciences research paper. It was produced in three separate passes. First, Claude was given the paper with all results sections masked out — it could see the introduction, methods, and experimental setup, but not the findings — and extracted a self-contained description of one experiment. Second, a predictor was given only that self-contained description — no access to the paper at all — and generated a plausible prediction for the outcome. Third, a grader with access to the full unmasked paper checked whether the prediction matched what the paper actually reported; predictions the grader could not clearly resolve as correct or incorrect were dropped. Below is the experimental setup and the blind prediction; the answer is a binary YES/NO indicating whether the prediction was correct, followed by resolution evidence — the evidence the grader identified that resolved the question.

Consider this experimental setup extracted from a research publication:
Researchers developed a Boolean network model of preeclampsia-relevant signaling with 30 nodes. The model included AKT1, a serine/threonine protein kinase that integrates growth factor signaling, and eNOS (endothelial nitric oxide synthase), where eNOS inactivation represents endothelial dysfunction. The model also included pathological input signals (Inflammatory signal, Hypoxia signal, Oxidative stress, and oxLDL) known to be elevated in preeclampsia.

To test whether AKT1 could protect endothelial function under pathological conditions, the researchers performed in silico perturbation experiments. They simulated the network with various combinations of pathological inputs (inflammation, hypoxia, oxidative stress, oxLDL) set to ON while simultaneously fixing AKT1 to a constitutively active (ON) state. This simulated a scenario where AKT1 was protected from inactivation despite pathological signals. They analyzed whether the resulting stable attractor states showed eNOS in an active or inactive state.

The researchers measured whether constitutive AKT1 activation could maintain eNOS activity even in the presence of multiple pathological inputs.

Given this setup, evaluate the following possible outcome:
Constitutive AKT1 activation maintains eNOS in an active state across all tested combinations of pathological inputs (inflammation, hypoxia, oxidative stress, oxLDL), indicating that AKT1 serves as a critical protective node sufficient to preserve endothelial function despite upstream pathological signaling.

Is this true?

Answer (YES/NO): YES